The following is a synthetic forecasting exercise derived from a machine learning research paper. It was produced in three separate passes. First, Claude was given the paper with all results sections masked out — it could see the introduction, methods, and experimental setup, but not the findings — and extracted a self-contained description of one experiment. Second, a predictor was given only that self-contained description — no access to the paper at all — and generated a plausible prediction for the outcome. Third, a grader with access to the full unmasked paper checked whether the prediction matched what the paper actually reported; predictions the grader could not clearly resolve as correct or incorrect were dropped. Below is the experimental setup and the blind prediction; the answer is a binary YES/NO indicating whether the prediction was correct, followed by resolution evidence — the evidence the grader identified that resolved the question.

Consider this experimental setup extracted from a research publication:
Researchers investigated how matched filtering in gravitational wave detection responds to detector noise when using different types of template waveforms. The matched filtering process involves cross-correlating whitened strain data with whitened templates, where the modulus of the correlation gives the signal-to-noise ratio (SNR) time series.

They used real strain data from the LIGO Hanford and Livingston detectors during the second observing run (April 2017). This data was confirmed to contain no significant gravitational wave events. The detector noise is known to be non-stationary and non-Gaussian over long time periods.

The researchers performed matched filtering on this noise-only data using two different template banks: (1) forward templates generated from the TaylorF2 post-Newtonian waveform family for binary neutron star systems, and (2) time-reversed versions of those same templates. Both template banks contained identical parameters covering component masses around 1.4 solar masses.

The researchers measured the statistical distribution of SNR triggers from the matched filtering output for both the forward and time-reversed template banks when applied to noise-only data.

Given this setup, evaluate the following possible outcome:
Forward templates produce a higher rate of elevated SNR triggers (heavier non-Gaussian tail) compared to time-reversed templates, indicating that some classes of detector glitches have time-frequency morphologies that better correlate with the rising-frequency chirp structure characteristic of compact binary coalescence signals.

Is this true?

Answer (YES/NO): NO